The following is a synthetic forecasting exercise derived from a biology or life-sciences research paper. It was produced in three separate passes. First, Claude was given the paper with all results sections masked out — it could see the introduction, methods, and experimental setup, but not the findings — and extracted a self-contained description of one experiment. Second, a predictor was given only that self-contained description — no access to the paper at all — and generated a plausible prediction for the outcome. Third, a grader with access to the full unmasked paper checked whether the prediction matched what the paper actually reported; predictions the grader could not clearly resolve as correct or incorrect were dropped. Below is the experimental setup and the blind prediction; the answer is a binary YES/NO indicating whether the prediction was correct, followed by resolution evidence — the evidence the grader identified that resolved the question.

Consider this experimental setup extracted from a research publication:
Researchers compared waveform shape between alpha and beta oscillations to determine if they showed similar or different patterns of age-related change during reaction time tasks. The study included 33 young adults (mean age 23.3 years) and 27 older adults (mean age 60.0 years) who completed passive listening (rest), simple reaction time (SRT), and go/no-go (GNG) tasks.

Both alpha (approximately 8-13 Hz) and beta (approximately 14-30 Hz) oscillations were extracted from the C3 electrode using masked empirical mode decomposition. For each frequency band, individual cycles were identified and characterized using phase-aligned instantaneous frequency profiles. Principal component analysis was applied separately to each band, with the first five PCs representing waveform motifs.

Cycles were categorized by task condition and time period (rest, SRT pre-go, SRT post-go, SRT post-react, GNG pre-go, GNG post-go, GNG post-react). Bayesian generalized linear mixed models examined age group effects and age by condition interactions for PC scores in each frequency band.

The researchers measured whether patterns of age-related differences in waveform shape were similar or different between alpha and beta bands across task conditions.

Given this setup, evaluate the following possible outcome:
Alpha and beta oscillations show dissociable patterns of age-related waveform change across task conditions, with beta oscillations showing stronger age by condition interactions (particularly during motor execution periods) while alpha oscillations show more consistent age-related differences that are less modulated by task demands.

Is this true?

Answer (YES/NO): YES